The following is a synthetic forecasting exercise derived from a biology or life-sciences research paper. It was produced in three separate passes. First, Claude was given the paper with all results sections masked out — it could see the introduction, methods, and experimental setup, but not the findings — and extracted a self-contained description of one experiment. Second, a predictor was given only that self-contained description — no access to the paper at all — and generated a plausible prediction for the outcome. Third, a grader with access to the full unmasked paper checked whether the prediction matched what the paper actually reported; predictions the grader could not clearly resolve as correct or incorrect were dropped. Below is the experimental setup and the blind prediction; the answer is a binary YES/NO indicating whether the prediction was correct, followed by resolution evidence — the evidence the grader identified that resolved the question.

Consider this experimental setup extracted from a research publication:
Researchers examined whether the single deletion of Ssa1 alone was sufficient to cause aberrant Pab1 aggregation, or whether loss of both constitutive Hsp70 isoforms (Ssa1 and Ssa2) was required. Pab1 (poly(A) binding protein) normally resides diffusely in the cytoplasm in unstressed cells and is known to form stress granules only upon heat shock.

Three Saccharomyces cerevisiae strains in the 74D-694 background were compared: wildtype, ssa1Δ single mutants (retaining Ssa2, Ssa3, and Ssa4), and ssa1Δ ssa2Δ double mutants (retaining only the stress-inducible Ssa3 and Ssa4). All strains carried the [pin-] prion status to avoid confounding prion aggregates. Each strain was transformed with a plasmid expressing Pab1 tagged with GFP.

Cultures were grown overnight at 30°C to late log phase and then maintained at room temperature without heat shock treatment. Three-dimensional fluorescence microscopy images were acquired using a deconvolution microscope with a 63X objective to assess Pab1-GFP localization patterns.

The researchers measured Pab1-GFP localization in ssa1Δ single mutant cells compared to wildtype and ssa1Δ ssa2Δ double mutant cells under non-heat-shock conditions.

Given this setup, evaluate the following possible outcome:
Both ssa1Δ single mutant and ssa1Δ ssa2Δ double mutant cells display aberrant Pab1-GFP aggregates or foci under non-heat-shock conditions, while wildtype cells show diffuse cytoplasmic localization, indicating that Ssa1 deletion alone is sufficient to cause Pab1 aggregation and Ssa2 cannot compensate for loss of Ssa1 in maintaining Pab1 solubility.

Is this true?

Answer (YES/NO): NO